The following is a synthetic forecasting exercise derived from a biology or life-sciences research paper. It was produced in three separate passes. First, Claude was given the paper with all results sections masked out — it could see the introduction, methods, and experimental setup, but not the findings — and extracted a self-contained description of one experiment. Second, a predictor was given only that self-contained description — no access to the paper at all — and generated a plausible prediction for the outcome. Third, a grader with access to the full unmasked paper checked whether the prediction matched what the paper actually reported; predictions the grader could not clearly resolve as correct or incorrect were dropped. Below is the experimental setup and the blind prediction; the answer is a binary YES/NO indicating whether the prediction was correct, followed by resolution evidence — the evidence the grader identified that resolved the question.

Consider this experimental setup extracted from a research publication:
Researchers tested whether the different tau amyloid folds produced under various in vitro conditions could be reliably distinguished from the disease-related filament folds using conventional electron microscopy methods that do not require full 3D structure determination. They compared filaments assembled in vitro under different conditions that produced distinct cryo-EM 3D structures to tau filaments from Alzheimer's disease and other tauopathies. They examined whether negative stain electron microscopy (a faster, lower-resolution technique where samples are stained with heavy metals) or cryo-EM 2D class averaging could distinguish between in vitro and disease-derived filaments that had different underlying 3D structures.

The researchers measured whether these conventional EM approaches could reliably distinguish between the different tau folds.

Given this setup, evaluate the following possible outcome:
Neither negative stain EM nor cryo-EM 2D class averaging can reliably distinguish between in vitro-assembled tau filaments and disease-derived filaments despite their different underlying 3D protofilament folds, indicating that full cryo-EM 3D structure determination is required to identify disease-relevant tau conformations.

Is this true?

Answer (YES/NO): YES